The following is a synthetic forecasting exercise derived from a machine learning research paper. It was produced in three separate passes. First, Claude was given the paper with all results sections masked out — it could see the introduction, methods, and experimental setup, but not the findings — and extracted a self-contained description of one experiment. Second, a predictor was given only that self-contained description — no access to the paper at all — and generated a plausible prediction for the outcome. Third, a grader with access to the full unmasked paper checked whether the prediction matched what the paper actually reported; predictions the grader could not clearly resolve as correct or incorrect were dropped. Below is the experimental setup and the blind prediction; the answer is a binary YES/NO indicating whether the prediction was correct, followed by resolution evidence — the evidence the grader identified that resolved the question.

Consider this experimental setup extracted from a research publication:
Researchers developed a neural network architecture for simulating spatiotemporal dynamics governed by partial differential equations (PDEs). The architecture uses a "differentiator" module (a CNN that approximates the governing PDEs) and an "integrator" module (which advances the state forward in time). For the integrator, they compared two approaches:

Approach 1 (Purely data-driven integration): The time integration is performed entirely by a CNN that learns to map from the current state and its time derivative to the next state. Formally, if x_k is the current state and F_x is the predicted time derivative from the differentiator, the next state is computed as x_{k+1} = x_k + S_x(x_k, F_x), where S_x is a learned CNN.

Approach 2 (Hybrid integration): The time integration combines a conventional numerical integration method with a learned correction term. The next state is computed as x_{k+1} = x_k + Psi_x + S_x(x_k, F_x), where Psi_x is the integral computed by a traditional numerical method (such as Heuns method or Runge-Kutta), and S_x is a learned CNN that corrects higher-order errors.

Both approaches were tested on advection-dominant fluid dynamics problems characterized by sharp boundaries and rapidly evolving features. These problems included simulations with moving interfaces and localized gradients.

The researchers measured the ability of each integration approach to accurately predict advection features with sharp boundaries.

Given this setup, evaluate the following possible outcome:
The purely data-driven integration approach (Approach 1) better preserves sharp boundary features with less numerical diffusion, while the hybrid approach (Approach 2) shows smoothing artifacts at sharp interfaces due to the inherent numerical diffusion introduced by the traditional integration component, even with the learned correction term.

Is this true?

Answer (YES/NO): NO